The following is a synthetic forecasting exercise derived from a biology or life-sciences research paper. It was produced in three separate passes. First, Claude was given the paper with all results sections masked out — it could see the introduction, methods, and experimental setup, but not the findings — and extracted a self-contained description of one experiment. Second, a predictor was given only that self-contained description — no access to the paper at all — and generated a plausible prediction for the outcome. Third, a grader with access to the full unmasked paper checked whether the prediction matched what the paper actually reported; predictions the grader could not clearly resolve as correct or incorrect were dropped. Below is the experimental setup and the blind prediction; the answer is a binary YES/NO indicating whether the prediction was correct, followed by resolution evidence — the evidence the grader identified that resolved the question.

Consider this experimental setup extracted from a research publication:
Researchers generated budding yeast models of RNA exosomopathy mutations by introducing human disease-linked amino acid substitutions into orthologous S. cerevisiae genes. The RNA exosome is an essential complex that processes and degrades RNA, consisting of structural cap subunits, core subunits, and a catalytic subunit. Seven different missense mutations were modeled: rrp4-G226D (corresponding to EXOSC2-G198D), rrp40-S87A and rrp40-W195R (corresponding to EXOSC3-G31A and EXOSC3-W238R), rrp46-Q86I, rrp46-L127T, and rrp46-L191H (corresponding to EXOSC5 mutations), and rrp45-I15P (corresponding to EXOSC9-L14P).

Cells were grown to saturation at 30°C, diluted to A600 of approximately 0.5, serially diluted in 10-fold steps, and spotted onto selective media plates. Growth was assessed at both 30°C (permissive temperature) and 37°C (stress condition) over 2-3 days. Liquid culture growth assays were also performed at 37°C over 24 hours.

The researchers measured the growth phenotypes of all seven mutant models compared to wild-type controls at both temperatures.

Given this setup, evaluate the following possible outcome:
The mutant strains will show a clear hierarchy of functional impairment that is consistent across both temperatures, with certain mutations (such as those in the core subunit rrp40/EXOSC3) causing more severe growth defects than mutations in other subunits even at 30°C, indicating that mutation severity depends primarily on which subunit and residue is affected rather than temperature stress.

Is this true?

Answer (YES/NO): NO